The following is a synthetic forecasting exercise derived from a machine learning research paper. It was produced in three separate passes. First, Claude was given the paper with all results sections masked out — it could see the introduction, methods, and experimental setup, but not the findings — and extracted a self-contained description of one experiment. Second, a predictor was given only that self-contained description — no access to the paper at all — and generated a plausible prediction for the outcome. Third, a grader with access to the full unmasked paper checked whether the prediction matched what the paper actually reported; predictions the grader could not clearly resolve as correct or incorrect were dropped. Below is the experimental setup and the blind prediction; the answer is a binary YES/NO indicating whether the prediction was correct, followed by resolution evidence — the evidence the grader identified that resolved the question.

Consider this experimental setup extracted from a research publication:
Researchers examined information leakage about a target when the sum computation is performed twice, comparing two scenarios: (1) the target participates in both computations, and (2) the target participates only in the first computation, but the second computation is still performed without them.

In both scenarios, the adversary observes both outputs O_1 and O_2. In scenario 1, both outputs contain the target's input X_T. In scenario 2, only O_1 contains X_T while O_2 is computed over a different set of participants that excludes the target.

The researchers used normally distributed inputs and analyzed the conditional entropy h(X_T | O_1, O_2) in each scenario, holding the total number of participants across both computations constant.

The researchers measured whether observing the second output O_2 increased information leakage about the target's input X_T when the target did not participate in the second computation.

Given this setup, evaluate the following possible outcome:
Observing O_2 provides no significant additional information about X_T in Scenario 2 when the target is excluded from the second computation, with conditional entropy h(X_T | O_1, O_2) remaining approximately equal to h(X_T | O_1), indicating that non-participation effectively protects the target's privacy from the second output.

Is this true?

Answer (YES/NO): NO